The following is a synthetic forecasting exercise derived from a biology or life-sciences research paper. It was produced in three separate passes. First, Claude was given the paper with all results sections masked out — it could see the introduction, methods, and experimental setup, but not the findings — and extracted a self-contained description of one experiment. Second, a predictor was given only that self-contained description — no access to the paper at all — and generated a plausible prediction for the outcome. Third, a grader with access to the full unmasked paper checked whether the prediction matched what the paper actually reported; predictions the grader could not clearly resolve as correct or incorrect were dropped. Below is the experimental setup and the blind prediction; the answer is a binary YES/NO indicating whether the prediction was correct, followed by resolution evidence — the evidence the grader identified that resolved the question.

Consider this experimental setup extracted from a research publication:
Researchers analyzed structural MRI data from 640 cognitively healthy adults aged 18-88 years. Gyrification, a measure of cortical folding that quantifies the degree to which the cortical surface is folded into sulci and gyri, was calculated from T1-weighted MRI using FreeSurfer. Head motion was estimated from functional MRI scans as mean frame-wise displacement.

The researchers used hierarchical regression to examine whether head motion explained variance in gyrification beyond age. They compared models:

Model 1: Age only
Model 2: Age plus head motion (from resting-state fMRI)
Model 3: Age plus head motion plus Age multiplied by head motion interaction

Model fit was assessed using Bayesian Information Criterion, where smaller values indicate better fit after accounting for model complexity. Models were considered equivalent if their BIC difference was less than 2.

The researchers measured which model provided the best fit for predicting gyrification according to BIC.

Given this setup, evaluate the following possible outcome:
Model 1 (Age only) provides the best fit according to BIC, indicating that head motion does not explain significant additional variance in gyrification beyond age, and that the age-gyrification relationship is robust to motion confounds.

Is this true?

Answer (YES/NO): YES